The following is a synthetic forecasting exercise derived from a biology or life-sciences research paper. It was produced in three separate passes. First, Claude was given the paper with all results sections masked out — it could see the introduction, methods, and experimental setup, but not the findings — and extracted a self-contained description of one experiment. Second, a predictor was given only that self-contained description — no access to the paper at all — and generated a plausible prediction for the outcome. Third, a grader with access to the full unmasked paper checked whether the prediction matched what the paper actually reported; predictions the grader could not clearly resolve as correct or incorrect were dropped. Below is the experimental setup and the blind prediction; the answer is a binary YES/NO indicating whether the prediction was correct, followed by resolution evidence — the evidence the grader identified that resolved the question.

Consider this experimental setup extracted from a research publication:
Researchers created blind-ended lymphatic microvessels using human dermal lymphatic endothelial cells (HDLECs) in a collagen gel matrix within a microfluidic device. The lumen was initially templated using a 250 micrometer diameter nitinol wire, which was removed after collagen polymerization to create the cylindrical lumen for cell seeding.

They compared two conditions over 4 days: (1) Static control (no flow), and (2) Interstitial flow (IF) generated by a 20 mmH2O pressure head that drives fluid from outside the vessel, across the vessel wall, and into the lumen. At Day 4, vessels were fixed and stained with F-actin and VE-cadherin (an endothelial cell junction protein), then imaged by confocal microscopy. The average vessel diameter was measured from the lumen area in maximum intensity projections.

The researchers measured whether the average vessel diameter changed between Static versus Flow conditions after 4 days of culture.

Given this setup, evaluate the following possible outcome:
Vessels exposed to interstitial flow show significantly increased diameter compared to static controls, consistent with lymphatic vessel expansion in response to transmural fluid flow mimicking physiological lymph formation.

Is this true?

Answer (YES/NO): NO